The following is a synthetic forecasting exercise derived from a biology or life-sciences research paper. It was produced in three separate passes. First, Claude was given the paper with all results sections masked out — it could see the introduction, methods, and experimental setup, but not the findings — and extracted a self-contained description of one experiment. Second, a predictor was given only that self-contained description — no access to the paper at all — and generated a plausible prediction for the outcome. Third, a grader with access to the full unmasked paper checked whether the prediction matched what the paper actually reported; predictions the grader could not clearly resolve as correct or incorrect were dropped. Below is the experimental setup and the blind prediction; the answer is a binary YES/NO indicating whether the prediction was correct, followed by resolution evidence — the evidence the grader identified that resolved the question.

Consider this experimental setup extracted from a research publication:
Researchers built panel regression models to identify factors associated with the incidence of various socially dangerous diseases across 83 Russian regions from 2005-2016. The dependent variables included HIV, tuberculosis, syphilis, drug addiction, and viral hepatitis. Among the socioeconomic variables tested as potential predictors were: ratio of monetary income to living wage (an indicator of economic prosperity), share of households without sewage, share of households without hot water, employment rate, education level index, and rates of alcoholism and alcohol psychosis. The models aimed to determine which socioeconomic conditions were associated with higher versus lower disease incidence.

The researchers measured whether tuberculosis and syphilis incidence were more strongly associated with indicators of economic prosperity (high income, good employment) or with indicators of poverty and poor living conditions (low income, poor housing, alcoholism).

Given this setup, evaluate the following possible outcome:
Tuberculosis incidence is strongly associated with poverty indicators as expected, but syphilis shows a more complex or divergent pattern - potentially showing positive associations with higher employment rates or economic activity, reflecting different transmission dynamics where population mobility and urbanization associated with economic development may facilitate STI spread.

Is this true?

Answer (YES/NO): NO